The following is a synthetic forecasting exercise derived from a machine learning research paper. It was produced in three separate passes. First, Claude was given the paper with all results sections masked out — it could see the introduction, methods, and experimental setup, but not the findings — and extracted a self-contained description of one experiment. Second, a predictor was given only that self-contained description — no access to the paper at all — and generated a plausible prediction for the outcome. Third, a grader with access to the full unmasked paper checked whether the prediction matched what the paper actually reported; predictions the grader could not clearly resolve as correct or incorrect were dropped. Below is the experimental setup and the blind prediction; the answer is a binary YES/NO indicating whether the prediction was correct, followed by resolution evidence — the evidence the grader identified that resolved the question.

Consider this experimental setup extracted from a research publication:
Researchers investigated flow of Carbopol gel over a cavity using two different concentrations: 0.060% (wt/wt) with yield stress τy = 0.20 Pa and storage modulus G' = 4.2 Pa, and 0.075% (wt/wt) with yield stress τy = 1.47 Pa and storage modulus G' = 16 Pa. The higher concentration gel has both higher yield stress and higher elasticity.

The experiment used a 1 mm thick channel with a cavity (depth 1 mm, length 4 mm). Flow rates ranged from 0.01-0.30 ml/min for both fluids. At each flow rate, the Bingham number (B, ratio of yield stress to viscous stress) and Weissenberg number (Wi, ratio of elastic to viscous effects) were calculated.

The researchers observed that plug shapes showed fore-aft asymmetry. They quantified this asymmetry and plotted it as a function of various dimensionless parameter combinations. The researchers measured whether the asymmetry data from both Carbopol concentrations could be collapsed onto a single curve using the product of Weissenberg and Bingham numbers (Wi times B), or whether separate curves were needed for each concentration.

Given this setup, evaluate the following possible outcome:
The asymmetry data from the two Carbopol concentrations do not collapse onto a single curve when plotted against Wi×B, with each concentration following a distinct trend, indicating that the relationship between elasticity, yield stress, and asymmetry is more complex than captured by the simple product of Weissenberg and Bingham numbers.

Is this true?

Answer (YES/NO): NO